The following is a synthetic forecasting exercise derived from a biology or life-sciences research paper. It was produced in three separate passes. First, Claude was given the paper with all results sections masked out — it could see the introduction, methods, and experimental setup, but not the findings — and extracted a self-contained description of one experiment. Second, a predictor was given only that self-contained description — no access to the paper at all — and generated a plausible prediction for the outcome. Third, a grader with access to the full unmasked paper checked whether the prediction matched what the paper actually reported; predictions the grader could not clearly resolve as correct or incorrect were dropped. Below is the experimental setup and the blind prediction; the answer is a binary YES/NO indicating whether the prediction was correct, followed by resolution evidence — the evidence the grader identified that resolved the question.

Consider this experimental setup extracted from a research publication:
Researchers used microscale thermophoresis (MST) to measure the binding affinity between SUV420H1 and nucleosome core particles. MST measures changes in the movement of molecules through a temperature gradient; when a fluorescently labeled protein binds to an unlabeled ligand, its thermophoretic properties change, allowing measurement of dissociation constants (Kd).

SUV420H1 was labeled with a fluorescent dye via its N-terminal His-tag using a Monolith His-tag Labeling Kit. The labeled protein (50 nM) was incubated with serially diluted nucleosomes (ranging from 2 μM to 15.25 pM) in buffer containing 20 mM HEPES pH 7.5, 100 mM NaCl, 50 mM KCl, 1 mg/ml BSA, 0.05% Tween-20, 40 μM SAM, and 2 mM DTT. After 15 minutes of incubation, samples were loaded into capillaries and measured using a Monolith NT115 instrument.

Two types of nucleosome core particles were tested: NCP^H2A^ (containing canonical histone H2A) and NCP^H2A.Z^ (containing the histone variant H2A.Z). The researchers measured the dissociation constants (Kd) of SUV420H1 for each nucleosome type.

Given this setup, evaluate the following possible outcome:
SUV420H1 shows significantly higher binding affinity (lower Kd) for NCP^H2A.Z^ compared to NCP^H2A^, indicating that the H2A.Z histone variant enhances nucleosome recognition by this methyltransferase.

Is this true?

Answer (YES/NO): YES